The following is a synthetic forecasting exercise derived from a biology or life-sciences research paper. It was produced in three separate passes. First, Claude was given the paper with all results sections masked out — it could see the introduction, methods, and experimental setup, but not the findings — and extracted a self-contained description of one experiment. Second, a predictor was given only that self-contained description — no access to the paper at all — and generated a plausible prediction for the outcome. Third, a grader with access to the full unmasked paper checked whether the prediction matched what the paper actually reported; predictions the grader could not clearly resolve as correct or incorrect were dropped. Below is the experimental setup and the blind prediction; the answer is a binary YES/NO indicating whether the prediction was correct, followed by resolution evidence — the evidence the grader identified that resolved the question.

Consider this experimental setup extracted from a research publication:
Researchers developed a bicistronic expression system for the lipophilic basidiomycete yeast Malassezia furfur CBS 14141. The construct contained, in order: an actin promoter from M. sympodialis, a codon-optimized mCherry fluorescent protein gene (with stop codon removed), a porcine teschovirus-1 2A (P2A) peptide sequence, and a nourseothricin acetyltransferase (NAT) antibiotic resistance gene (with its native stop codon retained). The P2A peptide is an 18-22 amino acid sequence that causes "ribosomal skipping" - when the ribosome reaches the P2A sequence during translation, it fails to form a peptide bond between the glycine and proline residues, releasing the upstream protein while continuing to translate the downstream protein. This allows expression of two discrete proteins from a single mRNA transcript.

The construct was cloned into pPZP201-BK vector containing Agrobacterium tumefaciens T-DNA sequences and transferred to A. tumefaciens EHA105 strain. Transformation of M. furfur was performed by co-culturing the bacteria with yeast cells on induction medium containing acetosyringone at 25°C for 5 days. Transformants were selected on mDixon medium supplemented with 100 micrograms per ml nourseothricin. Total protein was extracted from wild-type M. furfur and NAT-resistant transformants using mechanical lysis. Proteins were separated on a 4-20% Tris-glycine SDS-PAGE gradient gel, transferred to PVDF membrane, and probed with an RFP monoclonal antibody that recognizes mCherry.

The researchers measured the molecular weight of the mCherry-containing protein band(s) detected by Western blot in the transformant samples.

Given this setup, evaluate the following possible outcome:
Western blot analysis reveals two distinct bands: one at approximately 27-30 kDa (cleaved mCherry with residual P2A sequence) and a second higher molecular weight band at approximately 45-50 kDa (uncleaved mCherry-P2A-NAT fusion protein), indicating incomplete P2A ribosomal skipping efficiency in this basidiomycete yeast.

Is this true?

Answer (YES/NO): NO